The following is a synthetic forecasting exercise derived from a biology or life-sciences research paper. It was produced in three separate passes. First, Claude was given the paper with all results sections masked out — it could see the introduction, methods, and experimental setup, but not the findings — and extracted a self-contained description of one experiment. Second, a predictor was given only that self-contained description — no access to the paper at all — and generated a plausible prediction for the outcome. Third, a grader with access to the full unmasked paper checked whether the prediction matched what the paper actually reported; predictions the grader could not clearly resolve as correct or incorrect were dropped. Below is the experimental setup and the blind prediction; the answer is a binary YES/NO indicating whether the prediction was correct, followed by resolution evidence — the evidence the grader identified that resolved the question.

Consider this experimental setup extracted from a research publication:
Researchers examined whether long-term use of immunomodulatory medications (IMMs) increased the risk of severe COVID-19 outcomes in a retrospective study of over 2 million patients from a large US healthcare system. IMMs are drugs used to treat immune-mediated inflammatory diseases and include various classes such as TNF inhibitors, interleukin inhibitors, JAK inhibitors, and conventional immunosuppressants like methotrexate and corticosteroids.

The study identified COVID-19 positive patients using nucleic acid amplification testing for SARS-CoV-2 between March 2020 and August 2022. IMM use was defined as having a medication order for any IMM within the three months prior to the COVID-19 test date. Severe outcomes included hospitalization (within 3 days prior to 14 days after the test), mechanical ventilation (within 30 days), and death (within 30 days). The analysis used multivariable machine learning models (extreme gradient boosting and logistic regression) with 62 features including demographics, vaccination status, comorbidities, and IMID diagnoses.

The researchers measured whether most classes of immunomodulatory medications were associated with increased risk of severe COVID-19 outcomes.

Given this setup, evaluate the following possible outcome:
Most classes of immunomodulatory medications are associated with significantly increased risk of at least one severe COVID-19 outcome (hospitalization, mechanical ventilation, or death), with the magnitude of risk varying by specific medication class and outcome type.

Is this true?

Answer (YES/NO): NO